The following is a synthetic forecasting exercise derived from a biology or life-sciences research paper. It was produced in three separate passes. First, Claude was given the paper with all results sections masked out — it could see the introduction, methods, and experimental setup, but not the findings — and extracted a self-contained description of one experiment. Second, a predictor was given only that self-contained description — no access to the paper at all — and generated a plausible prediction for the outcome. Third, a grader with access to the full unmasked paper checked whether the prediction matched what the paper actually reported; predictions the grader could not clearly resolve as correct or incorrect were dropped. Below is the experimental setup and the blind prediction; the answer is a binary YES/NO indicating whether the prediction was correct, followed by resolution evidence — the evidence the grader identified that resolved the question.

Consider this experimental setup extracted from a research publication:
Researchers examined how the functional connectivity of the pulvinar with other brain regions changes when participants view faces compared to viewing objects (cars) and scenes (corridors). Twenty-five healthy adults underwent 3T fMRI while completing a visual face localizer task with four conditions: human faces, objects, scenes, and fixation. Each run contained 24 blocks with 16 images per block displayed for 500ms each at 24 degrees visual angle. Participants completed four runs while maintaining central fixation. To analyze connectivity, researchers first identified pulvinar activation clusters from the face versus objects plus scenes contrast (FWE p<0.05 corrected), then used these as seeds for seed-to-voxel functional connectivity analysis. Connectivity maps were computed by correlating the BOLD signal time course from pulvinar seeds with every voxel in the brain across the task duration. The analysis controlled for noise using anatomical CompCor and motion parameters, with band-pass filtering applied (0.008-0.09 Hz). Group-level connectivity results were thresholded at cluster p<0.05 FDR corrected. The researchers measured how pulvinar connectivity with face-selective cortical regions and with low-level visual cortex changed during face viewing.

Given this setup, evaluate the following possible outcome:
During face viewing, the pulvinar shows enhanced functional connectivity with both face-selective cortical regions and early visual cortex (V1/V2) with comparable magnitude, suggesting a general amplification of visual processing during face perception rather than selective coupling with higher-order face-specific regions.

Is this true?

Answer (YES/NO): NO